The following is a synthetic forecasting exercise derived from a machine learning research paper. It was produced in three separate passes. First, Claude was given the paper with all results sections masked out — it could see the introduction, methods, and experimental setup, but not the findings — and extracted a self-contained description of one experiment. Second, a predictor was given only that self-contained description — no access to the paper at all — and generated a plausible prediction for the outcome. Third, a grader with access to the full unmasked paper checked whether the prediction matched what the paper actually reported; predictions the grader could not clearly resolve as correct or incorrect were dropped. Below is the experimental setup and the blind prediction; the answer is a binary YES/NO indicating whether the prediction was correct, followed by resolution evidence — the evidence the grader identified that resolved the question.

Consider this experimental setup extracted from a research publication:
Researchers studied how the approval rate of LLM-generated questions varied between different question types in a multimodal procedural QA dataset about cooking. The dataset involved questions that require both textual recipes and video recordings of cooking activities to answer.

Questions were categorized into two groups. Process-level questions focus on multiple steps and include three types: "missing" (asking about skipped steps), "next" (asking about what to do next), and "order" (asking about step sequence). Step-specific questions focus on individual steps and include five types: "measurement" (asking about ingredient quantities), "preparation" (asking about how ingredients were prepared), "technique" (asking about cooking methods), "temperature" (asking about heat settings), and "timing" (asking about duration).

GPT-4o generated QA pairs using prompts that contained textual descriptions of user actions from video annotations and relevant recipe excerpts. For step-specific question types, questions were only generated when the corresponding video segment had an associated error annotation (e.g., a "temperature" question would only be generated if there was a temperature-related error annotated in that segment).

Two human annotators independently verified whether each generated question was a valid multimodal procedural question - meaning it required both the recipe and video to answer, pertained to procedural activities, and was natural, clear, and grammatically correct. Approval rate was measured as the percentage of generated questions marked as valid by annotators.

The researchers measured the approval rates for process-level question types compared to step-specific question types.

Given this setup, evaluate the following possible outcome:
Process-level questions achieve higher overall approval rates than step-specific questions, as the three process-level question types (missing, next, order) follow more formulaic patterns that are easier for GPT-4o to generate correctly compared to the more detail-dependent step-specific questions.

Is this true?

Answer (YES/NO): YES